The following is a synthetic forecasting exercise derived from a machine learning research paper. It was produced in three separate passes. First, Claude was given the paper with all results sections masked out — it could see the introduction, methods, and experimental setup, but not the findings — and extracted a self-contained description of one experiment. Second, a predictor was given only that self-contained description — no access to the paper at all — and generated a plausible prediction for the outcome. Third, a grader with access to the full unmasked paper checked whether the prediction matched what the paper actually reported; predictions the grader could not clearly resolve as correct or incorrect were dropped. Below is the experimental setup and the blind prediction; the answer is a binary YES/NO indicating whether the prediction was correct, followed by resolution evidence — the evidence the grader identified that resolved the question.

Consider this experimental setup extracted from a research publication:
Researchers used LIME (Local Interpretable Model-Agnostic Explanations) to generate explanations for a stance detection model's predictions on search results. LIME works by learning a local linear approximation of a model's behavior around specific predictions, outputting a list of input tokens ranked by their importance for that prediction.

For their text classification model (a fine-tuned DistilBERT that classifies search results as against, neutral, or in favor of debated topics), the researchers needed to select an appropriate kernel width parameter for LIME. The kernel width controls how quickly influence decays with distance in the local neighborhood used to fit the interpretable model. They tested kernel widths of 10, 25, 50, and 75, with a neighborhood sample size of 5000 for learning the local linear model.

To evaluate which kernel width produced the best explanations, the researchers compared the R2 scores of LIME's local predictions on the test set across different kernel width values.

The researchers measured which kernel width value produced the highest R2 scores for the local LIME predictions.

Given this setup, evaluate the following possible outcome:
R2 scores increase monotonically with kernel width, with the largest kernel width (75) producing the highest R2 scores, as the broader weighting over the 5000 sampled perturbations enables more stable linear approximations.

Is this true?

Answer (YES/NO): NO